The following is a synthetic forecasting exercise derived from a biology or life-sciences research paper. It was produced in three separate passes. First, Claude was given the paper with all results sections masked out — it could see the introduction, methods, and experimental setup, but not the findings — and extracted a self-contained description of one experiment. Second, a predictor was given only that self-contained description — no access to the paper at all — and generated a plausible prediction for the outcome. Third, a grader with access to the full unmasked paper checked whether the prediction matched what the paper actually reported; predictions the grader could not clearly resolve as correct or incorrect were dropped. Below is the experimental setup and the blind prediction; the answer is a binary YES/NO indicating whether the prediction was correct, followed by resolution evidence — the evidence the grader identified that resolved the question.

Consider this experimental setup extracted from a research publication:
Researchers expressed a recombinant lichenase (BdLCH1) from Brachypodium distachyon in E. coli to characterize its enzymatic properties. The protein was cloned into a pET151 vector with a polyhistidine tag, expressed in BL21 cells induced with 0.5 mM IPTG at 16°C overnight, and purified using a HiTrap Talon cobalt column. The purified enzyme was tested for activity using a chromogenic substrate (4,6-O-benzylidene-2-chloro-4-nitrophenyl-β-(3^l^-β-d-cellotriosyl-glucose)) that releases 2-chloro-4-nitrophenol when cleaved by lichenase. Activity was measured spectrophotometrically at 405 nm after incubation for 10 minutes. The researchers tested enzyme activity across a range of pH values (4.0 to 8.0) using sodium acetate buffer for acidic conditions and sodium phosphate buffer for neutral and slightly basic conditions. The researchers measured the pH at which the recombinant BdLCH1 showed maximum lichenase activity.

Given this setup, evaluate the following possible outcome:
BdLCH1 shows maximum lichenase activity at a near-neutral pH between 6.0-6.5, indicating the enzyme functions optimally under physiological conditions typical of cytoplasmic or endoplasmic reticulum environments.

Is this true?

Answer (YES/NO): NO